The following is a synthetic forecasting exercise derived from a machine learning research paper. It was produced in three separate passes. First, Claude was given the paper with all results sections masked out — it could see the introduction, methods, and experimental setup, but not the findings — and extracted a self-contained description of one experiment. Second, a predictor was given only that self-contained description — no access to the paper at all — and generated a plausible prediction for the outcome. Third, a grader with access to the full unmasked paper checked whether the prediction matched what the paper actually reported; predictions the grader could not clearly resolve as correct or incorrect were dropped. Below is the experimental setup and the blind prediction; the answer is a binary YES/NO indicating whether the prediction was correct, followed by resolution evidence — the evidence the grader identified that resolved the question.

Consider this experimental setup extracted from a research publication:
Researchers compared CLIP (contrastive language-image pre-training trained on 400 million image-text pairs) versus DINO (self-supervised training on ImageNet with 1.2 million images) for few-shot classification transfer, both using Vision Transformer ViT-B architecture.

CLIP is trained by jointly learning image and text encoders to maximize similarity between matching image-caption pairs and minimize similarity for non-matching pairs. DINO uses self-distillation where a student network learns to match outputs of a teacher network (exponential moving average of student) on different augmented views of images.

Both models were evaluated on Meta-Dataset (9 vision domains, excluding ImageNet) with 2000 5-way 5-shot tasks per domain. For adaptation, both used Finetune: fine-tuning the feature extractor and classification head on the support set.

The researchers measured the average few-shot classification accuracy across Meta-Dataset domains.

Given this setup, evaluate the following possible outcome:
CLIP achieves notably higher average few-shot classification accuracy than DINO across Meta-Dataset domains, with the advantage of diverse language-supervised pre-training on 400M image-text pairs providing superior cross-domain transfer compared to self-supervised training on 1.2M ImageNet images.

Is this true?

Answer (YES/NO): YES